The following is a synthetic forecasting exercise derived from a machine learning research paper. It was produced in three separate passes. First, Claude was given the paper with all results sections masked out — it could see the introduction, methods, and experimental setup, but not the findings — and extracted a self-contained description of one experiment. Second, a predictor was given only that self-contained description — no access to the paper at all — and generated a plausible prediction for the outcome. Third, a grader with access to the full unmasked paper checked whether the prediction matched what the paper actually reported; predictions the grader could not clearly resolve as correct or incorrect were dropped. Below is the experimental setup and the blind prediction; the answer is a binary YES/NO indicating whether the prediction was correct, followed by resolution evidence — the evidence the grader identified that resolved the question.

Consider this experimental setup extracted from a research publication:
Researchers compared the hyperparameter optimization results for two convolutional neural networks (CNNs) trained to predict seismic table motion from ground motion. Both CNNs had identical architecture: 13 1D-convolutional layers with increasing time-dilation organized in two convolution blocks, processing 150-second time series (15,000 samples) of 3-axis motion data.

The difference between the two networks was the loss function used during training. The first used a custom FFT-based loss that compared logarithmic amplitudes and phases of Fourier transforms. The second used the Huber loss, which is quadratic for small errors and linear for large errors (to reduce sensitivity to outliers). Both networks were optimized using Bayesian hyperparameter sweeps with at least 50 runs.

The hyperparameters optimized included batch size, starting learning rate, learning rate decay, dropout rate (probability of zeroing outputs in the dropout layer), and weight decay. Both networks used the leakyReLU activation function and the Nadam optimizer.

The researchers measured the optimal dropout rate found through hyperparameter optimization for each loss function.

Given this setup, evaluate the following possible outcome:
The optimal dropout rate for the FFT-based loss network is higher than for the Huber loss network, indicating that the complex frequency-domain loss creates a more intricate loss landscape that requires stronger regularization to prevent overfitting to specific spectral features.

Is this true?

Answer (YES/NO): YES